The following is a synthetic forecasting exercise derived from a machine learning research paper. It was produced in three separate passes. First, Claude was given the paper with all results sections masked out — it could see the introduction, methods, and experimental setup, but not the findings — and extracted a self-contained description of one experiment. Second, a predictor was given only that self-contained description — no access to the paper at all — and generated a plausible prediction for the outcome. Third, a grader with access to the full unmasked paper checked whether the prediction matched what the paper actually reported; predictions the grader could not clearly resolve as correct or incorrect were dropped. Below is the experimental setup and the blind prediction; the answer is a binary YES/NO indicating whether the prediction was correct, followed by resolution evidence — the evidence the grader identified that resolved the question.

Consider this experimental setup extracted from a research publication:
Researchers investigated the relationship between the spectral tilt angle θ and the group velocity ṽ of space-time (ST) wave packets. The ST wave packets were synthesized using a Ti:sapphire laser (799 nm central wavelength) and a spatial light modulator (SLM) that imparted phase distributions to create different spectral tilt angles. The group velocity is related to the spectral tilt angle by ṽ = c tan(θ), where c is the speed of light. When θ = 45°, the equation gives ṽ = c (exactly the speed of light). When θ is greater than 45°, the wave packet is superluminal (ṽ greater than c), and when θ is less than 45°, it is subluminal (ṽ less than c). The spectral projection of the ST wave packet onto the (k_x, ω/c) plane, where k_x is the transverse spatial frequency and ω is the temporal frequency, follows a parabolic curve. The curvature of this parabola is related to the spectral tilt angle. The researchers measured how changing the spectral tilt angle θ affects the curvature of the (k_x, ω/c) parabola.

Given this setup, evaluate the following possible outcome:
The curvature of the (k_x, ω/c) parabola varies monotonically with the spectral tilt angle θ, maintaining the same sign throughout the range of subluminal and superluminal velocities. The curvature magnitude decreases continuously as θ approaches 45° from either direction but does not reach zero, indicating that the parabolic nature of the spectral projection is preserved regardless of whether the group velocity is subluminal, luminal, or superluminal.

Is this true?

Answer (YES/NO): NO